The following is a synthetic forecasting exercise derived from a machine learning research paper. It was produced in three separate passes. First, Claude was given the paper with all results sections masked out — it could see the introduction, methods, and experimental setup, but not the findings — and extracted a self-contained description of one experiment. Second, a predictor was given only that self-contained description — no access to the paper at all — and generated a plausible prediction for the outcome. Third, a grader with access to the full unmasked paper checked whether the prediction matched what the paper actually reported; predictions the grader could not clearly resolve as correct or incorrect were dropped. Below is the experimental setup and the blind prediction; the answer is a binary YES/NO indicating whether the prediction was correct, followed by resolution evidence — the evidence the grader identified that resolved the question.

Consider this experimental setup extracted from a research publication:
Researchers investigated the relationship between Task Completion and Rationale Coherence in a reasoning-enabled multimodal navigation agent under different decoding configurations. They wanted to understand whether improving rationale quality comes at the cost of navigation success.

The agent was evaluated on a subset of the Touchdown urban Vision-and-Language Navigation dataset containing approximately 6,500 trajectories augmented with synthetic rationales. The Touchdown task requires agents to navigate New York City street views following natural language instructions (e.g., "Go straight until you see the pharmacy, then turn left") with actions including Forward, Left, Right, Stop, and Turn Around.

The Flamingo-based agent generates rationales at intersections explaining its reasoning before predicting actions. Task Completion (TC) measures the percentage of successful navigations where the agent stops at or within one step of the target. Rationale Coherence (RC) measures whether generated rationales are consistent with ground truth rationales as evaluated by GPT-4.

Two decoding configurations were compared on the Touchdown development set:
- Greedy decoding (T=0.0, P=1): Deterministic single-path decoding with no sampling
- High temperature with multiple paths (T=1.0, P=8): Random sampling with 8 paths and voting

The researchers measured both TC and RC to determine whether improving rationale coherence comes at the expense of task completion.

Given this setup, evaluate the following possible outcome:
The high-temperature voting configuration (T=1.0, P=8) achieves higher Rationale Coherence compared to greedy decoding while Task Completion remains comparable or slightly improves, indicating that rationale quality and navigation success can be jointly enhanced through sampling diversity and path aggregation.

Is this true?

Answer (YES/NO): YES